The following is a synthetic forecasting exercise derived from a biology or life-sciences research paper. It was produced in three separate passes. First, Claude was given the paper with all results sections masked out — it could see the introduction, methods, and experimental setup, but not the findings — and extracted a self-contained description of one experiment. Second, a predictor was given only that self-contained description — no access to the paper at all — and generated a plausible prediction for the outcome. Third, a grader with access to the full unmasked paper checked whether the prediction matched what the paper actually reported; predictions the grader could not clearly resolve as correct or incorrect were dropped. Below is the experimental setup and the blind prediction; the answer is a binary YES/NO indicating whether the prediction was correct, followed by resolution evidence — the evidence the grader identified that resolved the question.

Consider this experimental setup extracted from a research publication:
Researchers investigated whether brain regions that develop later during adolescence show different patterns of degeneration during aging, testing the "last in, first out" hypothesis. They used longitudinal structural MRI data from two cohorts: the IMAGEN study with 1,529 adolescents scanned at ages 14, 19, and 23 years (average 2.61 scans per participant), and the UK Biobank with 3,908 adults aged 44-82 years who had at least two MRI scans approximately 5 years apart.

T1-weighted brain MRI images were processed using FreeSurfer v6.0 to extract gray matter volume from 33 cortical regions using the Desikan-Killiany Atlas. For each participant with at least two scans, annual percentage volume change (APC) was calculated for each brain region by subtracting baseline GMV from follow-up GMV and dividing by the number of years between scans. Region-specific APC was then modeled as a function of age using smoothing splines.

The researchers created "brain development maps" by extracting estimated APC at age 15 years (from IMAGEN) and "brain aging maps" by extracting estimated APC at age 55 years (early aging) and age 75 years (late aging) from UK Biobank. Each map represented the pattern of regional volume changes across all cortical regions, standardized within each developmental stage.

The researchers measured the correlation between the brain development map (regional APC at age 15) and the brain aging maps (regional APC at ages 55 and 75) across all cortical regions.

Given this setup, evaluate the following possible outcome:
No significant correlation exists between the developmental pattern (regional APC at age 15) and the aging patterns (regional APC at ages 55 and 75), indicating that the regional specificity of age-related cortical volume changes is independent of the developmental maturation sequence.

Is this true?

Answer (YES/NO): NO